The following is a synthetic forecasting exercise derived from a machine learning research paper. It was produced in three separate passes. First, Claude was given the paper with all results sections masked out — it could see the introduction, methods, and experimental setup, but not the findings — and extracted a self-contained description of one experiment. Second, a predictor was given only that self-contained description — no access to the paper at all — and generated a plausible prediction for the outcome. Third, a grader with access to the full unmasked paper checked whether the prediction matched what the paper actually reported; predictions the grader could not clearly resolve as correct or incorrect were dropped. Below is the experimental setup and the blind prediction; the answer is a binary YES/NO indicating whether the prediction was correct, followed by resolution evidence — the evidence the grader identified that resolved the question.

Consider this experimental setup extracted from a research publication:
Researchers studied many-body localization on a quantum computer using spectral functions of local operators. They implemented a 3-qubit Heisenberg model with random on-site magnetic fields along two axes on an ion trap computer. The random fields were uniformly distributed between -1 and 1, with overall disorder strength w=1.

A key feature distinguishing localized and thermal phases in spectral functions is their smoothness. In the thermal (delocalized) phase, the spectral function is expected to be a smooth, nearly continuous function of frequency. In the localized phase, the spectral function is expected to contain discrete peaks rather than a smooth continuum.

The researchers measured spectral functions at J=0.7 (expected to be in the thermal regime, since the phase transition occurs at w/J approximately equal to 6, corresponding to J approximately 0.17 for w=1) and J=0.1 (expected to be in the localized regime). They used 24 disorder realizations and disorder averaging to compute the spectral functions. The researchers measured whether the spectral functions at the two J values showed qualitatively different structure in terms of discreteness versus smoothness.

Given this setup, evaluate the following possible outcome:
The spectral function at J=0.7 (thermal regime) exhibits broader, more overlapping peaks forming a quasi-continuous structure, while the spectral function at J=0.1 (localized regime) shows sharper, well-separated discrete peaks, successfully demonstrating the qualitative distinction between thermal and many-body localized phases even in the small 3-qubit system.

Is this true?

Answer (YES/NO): YES